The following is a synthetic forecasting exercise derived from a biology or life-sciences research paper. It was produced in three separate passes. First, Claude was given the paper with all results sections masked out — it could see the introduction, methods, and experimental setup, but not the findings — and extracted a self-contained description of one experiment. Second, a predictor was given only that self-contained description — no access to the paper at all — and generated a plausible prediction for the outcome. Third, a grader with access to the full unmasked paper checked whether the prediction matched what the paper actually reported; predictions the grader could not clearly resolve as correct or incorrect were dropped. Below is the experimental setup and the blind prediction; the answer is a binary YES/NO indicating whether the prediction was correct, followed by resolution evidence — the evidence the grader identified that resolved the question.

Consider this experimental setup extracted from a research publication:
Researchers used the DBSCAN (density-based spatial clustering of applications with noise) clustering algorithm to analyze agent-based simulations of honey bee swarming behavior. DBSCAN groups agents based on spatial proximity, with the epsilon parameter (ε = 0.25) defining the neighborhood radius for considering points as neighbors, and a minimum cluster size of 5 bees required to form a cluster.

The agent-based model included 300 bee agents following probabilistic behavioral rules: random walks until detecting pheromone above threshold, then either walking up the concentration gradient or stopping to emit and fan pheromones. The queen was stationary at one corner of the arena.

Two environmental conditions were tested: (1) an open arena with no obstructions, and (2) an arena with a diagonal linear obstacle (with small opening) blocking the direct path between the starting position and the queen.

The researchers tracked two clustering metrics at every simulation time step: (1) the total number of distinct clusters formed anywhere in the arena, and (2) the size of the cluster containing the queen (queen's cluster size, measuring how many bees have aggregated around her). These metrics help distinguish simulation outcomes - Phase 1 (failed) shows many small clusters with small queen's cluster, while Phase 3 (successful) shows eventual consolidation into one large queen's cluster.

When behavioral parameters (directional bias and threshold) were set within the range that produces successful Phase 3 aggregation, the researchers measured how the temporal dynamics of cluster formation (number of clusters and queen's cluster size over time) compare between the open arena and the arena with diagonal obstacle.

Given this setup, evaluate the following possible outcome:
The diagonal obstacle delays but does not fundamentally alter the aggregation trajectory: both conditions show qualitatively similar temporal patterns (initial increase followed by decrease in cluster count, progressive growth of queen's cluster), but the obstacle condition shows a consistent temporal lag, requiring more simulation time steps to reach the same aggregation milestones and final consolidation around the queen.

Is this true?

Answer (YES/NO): NO